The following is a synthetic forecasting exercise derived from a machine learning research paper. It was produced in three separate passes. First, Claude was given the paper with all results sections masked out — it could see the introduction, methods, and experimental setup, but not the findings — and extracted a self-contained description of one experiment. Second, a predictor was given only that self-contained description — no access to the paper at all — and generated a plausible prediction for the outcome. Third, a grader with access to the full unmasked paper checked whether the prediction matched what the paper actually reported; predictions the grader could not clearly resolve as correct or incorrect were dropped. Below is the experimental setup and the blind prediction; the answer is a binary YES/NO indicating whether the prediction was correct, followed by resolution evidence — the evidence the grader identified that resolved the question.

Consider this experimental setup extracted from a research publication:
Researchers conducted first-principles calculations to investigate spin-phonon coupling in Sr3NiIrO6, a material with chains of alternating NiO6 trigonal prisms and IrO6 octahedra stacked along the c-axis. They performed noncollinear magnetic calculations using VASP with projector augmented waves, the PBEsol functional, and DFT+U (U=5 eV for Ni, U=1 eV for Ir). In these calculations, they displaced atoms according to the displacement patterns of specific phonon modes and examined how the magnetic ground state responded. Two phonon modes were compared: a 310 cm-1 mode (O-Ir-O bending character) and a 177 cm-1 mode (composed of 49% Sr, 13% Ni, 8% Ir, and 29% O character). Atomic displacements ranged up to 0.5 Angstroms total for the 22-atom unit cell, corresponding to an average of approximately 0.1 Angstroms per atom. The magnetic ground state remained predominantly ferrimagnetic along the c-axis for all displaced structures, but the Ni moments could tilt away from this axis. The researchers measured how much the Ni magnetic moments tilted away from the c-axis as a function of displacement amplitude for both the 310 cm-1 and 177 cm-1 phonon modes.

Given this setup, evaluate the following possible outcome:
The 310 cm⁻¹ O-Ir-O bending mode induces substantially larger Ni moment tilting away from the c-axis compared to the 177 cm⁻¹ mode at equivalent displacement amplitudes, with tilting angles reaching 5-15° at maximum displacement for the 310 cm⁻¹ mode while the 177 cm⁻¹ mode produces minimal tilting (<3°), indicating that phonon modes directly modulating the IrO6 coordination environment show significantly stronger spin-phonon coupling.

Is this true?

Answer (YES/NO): YES